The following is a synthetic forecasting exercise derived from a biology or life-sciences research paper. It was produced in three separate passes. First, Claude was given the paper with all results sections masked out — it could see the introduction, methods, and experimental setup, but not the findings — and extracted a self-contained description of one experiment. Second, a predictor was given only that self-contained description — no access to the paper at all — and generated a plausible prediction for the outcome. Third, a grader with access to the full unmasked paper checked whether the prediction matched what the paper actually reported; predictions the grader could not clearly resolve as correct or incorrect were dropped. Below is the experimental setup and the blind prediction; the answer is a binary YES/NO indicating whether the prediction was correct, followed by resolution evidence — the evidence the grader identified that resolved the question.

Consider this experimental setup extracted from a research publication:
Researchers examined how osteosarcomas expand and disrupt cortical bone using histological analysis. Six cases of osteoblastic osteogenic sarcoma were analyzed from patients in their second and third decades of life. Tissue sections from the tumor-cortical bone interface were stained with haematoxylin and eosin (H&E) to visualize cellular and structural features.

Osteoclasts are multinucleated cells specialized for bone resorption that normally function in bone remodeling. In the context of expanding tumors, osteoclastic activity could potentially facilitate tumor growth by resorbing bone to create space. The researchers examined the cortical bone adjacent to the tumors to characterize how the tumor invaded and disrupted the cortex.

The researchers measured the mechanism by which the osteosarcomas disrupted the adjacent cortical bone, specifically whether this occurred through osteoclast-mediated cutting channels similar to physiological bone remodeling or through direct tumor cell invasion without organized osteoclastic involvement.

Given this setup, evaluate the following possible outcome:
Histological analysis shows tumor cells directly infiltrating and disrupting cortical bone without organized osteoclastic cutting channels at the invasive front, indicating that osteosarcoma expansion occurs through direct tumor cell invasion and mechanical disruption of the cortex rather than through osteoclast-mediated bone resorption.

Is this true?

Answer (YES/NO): NO